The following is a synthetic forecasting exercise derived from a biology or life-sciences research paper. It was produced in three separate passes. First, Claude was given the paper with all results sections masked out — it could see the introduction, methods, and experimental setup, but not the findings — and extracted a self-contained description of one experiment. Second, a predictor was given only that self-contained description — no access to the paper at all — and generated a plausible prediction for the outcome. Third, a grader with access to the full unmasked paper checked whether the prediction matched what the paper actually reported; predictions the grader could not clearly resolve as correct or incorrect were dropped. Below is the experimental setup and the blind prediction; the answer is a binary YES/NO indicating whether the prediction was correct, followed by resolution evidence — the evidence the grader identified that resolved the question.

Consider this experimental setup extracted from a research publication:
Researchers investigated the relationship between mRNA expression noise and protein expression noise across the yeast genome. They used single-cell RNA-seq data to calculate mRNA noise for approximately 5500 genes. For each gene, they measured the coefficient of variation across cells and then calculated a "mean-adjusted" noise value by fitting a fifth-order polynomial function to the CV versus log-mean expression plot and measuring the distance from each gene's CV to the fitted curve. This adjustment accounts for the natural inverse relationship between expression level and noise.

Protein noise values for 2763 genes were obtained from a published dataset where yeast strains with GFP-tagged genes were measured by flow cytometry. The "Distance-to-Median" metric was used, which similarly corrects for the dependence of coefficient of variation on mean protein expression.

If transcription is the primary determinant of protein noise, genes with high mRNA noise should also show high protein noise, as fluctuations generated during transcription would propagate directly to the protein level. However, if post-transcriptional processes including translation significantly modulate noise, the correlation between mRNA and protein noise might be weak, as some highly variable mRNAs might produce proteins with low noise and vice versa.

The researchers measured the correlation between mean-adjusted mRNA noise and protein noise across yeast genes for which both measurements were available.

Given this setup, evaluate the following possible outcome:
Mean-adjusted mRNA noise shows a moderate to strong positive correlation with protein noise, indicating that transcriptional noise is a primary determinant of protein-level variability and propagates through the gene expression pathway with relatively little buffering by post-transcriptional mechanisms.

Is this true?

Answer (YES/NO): NO